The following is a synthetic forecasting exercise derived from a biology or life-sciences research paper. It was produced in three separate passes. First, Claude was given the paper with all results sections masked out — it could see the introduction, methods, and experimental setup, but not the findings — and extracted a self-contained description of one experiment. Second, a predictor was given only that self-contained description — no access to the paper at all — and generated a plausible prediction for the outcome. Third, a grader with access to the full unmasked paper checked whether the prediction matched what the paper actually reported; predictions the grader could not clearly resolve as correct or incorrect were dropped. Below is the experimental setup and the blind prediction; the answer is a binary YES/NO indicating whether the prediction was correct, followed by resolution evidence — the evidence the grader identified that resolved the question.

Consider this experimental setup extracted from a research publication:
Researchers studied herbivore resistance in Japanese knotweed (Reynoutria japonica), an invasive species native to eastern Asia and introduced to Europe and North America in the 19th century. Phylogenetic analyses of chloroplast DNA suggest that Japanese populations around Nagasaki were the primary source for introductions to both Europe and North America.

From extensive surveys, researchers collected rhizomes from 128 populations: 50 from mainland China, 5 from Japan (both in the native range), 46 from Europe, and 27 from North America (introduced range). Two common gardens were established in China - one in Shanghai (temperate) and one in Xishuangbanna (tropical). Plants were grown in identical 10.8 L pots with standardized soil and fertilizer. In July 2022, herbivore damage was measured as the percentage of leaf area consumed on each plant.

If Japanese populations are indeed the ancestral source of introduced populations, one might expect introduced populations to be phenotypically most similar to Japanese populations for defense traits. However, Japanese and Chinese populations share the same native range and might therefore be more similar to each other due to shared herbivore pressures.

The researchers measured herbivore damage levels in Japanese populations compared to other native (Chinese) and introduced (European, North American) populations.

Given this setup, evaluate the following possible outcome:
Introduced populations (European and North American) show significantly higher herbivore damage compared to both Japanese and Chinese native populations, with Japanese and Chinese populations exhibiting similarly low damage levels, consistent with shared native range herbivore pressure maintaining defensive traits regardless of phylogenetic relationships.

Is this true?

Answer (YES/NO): NO